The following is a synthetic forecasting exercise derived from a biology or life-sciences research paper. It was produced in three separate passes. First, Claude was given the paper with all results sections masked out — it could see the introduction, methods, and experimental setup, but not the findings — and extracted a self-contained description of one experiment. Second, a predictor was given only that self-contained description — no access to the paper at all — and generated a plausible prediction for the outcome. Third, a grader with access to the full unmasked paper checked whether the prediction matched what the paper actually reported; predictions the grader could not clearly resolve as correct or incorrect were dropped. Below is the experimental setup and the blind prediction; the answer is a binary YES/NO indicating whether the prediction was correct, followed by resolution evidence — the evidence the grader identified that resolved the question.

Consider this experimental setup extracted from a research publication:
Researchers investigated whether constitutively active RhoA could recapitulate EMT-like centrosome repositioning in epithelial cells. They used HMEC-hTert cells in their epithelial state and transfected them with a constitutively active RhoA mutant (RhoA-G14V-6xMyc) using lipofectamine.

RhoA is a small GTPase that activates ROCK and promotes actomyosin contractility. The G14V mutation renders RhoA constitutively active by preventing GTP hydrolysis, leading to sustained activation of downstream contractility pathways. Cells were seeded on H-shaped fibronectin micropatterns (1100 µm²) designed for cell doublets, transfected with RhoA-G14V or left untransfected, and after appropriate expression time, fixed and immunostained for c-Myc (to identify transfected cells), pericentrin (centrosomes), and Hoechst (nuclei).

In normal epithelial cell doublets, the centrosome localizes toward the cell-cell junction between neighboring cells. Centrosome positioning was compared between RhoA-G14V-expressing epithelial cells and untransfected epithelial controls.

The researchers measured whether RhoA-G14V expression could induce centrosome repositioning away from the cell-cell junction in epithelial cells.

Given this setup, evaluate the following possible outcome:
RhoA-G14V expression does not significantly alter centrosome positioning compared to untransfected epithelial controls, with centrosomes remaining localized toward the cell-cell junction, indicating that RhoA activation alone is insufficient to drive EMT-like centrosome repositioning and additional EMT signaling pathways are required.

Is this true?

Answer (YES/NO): NO